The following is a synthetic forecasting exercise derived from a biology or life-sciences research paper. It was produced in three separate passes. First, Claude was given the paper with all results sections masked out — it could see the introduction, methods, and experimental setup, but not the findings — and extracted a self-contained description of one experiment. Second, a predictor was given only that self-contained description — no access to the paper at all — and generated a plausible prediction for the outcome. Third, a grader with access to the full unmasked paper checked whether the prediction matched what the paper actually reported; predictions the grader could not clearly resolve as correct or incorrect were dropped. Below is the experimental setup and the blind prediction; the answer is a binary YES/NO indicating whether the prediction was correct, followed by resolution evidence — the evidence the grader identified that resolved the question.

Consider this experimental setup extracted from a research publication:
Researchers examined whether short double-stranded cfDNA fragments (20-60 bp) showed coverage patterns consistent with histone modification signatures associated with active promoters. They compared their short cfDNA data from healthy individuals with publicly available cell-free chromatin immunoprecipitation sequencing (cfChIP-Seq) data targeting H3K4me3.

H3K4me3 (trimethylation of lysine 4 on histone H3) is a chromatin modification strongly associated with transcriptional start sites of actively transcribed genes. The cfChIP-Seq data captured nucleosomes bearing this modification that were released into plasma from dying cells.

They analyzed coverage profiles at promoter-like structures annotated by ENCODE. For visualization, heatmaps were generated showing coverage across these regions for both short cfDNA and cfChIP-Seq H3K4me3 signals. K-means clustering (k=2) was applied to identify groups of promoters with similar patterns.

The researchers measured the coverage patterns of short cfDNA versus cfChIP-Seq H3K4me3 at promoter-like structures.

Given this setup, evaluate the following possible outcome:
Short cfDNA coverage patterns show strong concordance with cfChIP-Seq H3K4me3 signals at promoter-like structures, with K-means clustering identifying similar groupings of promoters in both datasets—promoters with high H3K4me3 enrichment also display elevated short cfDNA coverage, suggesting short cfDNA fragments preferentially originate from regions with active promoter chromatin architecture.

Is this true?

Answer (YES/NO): YES